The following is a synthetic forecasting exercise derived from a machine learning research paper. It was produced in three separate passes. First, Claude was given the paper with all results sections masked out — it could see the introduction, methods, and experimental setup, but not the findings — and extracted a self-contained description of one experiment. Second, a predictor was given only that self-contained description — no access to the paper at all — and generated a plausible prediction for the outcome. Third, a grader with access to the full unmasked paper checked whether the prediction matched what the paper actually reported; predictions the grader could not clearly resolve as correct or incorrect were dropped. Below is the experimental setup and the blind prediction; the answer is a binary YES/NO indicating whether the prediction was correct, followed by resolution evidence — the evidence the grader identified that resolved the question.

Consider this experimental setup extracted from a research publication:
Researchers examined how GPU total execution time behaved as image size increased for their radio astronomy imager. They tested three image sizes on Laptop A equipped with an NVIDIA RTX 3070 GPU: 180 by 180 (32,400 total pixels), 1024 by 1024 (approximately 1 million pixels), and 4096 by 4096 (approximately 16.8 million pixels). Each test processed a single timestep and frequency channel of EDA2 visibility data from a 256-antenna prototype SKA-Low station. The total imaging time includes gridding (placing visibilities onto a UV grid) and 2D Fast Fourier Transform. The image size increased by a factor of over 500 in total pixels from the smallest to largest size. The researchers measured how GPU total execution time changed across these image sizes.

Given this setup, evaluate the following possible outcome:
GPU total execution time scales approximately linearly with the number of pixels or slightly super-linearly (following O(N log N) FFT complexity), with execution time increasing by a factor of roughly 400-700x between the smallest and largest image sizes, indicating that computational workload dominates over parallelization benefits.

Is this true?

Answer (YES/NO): NO